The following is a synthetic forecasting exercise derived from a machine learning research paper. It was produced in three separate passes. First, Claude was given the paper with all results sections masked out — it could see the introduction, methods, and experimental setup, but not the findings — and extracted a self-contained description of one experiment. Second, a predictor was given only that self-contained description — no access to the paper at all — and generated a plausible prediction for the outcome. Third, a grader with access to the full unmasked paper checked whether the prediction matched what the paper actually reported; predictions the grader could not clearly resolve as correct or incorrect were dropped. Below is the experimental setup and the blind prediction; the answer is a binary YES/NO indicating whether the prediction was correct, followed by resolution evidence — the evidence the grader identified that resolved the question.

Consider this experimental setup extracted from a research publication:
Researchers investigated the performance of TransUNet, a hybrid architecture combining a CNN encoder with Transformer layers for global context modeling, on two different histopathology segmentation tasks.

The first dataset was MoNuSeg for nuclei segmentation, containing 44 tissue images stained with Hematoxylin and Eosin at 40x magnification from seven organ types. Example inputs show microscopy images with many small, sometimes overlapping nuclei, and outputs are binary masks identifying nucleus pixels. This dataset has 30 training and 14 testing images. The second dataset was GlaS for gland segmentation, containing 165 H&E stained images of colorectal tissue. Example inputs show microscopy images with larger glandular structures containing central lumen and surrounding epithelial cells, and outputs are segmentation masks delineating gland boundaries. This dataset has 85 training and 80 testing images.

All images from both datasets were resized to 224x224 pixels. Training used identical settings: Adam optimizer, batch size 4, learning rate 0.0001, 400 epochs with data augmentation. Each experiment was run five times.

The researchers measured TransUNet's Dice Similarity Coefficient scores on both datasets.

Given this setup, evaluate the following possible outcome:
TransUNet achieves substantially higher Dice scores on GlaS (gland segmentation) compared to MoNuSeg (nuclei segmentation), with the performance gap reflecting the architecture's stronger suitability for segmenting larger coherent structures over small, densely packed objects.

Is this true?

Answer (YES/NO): YES